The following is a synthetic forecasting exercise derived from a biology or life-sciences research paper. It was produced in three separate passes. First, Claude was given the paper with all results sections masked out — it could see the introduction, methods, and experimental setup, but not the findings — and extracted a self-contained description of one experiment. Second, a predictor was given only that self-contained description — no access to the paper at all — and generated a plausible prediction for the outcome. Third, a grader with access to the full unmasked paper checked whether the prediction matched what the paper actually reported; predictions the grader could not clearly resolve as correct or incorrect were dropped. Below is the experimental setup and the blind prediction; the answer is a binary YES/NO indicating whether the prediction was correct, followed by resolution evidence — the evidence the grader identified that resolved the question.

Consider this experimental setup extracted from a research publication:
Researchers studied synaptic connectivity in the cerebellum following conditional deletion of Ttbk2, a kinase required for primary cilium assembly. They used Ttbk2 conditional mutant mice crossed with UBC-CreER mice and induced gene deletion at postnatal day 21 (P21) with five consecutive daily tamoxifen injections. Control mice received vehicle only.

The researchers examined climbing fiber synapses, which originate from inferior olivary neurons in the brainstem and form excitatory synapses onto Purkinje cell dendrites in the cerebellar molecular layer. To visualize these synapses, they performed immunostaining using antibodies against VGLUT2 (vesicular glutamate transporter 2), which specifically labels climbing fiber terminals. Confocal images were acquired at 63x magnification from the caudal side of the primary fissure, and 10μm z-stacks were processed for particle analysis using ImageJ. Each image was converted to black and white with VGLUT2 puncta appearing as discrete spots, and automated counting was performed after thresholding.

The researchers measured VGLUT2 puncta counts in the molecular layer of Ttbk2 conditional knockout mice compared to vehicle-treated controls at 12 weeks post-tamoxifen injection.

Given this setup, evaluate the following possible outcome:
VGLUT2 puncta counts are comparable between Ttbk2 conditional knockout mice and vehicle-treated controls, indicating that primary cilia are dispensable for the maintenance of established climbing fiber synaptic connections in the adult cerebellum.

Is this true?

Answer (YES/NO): NO